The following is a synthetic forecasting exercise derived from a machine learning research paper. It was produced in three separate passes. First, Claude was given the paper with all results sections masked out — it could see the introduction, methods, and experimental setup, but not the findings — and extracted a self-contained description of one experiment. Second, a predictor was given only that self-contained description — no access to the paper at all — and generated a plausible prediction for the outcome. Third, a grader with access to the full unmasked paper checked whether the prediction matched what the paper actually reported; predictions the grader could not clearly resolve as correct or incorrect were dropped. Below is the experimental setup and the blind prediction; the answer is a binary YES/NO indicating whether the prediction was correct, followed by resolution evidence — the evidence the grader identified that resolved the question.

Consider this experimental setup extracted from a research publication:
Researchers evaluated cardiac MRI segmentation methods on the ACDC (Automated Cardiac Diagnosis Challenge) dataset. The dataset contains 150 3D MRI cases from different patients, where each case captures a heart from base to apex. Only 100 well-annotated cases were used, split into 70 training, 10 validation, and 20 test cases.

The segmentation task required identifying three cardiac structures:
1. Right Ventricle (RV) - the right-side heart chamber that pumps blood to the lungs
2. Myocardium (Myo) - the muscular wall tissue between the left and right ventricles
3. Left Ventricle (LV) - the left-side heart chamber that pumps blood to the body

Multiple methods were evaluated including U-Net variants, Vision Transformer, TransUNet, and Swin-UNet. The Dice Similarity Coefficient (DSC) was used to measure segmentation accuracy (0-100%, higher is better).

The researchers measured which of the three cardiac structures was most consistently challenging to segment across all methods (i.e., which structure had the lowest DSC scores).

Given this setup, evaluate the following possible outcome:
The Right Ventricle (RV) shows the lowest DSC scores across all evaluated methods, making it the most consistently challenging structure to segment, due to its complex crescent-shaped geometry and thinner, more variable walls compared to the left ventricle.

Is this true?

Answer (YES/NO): NO